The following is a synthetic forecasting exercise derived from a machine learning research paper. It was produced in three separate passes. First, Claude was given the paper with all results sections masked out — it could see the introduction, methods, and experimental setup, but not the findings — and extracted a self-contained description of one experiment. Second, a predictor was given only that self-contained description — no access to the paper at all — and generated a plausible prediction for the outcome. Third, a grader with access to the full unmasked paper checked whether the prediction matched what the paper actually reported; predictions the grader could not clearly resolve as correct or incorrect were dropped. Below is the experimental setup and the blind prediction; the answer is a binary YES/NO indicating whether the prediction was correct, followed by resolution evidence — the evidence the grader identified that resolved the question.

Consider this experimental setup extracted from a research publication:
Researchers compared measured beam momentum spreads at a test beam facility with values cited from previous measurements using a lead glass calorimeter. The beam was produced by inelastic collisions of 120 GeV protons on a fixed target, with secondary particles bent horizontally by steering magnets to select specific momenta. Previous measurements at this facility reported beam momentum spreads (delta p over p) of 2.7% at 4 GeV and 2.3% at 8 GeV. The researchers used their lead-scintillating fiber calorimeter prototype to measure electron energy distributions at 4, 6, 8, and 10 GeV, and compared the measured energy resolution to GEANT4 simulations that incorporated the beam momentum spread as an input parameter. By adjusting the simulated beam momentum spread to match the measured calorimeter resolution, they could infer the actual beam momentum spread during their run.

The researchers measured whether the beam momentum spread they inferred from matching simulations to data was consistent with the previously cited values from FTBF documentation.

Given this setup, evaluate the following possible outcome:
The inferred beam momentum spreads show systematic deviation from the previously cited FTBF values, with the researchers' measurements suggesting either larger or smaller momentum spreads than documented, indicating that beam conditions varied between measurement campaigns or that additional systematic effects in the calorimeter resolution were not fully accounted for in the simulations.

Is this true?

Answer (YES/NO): YES